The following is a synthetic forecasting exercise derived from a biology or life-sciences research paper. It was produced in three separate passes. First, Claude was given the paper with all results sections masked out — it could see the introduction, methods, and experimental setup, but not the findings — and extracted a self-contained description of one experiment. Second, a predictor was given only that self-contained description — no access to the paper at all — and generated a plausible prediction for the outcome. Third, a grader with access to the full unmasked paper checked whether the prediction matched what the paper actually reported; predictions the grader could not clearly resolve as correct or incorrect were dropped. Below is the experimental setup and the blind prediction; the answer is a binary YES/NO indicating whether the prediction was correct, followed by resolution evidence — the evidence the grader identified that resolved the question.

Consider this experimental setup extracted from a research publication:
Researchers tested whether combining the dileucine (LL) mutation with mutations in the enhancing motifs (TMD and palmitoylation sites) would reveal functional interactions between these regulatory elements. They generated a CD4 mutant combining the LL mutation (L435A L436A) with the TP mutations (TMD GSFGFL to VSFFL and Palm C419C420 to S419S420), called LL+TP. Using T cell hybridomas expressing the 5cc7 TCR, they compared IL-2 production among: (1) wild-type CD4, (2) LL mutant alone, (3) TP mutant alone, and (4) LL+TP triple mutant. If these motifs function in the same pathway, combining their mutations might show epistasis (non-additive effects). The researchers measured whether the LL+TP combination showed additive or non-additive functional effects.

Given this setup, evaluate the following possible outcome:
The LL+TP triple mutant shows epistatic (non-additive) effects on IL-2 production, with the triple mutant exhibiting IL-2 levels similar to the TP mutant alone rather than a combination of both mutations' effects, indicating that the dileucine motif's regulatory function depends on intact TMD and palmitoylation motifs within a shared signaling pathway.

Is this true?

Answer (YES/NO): NO